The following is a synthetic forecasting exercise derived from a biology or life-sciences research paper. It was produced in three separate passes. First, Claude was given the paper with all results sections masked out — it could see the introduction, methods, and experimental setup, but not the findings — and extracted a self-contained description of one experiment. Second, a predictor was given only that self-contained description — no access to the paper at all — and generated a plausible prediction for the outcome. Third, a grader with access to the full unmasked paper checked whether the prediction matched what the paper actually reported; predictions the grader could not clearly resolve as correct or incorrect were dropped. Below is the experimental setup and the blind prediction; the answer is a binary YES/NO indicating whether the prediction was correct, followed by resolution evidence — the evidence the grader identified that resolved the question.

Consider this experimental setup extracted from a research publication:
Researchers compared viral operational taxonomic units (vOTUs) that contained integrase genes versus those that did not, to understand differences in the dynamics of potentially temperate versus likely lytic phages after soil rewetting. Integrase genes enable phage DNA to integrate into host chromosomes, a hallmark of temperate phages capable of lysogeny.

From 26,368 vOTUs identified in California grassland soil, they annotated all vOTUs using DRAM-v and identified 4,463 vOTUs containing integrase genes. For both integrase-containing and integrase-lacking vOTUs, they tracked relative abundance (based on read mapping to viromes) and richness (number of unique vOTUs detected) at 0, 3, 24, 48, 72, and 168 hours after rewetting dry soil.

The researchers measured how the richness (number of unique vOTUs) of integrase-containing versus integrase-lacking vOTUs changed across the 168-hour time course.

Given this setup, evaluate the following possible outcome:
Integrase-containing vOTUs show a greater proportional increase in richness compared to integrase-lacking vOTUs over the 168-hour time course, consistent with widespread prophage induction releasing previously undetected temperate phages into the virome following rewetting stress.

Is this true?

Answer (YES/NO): NO